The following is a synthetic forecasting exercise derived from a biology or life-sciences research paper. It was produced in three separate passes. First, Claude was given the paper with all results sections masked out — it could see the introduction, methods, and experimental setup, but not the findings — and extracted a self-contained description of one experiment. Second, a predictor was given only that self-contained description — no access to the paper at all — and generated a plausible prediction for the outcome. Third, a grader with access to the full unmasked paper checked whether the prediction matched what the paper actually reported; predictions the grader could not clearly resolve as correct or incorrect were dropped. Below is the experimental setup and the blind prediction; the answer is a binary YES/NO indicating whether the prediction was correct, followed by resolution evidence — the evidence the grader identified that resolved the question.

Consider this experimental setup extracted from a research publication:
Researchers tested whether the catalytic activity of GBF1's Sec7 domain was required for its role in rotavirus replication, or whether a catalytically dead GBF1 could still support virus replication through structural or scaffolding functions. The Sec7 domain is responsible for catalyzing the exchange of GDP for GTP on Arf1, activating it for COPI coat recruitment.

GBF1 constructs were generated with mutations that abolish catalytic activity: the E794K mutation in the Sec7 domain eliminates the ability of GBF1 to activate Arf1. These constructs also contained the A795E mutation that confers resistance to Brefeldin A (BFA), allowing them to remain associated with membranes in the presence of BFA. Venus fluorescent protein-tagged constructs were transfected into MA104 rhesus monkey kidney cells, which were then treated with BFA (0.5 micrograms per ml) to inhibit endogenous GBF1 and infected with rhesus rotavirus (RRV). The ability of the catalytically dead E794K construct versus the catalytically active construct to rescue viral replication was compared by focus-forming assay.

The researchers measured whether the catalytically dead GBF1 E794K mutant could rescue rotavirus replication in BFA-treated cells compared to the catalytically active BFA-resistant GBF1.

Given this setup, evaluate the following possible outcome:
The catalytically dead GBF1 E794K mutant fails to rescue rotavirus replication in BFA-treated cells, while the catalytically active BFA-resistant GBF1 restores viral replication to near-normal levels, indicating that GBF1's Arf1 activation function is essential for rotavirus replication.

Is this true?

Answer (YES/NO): NO